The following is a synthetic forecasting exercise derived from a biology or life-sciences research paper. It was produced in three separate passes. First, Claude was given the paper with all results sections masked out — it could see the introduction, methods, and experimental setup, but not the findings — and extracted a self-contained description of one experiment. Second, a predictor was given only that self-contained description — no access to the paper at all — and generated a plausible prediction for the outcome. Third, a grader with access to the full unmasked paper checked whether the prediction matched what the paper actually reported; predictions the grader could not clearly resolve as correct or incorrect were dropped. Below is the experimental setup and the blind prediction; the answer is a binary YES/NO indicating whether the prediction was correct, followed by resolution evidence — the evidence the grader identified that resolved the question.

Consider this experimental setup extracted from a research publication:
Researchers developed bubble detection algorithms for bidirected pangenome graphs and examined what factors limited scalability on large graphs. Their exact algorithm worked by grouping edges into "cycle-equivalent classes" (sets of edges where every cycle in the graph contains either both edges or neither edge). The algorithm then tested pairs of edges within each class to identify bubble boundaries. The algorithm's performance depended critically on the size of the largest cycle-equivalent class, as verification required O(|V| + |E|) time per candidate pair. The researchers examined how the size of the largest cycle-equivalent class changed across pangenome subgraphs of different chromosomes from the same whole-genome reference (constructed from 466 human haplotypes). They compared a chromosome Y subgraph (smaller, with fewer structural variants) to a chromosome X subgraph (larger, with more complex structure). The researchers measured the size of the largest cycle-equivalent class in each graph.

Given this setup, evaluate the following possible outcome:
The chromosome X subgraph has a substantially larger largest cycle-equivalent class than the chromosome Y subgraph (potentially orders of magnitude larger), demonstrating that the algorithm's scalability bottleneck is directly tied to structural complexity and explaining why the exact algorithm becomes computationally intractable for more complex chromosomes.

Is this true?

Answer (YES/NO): YES